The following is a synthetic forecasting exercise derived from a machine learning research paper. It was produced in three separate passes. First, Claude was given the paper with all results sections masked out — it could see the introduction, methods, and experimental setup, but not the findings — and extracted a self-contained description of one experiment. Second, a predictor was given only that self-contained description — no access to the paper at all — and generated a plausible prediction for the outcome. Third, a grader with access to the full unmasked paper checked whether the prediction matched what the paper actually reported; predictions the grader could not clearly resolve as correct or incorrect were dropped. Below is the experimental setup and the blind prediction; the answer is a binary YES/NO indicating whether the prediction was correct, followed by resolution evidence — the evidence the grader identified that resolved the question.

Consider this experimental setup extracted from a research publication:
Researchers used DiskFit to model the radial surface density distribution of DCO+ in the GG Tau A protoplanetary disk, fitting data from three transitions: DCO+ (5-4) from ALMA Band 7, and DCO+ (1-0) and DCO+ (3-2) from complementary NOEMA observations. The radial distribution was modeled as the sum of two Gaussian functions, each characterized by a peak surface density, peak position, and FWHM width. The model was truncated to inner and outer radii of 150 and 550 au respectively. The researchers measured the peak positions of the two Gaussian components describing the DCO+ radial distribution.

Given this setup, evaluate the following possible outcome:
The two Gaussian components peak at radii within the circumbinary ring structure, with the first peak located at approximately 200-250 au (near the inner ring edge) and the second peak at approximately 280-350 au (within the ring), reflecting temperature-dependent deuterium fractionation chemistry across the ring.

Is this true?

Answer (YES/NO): NO